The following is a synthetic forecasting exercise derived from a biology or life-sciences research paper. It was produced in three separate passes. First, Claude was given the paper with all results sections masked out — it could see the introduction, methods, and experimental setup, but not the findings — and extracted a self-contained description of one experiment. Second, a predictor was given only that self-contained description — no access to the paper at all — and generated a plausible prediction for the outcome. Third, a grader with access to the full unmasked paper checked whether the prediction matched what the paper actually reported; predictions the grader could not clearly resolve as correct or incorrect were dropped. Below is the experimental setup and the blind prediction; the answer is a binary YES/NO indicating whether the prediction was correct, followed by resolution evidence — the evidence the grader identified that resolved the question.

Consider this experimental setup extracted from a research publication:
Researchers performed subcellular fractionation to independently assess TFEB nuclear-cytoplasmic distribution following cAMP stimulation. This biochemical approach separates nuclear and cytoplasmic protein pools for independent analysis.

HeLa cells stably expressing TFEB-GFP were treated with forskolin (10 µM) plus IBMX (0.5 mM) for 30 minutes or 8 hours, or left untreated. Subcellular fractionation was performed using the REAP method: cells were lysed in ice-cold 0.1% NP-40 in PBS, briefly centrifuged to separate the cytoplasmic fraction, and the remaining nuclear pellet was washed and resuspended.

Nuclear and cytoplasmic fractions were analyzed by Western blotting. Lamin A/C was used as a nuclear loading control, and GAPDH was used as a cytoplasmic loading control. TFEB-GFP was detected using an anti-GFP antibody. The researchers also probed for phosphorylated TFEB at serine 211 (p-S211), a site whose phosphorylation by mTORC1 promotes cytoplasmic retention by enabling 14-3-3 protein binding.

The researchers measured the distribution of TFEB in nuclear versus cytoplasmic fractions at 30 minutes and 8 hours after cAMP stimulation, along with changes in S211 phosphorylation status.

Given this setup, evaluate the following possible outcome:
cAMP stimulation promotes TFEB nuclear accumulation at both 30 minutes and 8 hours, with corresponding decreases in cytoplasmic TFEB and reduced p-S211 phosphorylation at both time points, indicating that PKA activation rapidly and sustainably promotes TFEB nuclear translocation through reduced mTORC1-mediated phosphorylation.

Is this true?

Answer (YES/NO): NO